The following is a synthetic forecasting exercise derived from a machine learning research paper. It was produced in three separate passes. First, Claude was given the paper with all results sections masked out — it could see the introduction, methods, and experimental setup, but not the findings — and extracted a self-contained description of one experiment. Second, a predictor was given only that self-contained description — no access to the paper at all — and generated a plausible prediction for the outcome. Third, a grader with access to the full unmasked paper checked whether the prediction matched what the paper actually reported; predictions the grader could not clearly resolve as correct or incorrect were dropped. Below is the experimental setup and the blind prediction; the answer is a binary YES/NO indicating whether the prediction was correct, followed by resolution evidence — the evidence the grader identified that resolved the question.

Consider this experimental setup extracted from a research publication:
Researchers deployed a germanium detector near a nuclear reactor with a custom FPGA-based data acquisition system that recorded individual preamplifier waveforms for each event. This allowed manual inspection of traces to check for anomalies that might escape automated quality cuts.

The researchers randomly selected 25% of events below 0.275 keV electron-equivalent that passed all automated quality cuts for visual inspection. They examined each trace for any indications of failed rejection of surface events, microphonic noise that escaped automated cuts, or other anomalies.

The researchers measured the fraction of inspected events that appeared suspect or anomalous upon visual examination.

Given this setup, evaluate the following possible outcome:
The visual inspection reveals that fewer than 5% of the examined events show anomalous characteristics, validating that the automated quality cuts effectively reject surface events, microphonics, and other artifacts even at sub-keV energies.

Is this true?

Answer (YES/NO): YES